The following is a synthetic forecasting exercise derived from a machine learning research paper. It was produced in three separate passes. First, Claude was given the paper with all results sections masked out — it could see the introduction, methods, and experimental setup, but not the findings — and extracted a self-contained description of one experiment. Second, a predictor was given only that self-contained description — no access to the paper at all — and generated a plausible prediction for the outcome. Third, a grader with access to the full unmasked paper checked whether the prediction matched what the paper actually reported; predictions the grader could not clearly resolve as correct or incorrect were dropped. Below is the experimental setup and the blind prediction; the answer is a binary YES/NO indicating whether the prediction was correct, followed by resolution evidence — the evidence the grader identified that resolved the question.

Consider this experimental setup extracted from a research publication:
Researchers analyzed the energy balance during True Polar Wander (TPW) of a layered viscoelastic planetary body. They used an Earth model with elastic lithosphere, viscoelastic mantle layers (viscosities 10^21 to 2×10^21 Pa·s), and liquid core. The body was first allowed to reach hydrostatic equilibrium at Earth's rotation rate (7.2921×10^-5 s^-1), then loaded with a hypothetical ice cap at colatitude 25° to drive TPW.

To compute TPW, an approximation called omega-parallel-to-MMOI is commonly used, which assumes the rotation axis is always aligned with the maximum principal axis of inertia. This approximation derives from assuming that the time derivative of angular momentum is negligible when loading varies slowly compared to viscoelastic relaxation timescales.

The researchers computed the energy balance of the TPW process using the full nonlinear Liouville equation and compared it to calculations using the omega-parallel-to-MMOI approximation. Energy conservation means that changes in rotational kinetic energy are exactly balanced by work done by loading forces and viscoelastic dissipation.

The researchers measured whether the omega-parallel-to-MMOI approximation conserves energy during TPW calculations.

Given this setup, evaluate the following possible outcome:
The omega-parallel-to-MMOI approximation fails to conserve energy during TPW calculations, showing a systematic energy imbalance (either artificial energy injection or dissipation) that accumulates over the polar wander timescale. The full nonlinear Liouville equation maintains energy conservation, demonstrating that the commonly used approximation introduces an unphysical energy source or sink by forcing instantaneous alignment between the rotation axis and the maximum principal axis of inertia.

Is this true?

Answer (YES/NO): NO